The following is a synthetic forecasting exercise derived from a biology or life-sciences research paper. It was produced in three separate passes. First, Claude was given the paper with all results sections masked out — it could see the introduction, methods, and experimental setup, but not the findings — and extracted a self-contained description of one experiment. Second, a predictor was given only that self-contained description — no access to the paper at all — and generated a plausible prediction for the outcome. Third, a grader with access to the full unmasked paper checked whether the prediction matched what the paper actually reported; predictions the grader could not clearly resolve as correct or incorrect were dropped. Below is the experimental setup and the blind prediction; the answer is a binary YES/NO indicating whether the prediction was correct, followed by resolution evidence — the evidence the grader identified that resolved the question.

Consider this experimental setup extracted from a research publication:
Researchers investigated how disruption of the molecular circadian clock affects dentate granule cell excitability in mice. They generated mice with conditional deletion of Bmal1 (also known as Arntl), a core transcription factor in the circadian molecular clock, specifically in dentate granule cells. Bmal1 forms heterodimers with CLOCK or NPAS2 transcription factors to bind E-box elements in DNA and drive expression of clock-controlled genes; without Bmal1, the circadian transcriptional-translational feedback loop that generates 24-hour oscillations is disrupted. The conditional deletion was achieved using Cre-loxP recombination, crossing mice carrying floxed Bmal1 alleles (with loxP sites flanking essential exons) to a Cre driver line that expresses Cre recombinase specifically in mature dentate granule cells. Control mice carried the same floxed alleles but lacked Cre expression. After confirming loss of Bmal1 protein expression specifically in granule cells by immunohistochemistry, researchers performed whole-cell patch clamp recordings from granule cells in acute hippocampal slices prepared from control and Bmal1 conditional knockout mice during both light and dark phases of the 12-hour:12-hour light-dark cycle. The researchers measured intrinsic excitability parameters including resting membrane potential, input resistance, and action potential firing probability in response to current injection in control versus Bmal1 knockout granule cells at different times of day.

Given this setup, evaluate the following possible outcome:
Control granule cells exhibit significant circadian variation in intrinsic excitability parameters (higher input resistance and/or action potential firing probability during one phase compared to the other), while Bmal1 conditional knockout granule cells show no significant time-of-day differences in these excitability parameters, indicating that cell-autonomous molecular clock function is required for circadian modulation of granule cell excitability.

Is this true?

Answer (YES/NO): YES